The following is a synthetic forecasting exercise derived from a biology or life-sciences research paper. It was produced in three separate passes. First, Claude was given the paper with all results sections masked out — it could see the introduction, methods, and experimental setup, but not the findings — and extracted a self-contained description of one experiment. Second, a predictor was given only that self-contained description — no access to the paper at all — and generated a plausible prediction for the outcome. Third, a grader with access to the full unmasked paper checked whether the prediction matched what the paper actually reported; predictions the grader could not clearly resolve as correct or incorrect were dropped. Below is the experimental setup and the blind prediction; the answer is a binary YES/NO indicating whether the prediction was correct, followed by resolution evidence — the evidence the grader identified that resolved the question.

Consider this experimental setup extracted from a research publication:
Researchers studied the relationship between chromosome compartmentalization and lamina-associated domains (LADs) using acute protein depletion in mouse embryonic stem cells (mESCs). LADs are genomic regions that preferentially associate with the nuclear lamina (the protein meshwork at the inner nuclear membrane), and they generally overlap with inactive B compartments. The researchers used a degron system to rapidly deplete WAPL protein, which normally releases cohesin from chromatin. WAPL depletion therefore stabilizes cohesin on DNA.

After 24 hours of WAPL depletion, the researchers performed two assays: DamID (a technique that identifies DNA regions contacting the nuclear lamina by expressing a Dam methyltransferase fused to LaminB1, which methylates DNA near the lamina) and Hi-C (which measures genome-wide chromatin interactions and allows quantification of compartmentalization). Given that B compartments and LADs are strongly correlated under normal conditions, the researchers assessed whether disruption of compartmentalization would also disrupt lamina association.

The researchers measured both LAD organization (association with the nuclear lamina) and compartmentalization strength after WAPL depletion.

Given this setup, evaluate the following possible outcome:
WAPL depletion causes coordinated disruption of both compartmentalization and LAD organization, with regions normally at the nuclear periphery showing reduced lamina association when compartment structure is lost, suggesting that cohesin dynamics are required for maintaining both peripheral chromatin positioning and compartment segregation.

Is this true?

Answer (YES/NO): NO